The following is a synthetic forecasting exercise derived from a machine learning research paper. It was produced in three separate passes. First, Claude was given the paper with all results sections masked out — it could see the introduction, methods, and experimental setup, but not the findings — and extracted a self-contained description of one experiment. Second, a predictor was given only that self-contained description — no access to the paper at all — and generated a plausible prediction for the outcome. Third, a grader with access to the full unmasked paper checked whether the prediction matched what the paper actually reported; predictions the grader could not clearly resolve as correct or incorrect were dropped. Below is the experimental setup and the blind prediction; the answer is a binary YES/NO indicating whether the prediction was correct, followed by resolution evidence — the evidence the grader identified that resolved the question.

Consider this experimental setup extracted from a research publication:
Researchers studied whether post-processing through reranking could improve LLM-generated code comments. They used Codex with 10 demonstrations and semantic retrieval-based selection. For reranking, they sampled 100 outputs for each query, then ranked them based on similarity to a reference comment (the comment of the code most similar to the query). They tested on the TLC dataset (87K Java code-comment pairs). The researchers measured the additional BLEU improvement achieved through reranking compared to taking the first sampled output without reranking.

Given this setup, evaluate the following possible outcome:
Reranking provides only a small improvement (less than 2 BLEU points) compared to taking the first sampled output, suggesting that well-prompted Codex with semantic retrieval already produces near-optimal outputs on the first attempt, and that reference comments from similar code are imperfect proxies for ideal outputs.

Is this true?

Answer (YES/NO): NO